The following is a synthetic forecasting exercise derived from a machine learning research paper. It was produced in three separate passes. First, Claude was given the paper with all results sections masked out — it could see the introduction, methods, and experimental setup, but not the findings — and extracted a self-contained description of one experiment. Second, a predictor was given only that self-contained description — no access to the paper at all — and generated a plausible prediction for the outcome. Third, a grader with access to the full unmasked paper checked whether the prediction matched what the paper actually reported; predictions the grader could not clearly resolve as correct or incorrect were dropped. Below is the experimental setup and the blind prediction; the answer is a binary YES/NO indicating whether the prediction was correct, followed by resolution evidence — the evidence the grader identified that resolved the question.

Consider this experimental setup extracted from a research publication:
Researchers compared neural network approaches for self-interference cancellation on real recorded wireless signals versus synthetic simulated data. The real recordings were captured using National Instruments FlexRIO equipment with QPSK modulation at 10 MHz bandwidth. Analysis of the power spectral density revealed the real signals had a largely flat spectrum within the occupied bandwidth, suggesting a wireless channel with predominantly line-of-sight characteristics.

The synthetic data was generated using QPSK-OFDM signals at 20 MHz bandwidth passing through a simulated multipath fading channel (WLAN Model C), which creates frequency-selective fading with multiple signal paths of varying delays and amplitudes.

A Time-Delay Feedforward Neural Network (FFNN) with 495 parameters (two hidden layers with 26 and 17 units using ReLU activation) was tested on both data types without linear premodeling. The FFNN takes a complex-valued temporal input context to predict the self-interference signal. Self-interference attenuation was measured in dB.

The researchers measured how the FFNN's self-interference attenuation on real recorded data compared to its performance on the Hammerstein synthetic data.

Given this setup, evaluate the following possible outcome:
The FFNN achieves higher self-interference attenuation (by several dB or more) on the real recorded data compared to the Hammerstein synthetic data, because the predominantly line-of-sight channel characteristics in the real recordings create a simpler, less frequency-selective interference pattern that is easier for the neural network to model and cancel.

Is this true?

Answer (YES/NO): YES